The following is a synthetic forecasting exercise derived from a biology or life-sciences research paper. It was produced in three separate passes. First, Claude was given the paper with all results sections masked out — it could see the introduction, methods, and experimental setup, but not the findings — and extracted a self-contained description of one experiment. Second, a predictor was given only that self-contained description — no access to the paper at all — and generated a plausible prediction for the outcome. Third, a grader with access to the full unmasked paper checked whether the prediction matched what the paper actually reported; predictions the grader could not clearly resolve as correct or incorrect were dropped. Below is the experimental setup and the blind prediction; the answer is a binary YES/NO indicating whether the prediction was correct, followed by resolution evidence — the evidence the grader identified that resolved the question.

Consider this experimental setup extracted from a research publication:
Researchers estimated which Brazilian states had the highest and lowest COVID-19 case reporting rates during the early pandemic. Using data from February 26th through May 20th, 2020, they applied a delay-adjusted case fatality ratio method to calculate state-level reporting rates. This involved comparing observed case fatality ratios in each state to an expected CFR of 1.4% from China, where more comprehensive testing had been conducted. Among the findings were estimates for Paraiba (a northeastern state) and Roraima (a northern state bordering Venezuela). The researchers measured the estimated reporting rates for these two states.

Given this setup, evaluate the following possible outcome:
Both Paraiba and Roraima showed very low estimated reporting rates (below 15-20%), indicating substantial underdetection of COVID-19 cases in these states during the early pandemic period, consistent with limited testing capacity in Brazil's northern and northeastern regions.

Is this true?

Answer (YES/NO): NO